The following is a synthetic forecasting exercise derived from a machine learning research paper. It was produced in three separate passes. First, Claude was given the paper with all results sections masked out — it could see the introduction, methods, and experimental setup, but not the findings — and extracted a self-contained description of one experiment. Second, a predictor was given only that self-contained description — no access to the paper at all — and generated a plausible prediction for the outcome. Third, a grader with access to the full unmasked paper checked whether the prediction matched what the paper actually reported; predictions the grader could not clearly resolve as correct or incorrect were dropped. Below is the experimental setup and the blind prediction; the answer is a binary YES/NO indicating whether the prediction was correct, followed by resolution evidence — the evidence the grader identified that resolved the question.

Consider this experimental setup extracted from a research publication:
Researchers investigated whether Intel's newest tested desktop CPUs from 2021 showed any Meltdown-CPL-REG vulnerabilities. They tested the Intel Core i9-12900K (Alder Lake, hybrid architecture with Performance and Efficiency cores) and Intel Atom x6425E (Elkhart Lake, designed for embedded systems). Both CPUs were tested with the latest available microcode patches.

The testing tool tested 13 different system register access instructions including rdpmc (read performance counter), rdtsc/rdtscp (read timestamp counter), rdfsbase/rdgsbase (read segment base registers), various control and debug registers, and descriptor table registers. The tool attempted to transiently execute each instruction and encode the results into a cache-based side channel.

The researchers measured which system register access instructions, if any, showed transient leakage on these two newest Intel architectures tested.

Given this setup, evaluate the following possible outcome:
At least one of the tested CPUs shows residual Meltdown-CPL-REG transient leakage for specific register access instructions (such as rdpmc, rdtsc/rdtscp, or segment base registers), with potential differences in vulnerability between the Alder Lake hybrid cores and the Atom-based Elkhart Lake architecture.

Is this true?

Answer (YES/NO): NO